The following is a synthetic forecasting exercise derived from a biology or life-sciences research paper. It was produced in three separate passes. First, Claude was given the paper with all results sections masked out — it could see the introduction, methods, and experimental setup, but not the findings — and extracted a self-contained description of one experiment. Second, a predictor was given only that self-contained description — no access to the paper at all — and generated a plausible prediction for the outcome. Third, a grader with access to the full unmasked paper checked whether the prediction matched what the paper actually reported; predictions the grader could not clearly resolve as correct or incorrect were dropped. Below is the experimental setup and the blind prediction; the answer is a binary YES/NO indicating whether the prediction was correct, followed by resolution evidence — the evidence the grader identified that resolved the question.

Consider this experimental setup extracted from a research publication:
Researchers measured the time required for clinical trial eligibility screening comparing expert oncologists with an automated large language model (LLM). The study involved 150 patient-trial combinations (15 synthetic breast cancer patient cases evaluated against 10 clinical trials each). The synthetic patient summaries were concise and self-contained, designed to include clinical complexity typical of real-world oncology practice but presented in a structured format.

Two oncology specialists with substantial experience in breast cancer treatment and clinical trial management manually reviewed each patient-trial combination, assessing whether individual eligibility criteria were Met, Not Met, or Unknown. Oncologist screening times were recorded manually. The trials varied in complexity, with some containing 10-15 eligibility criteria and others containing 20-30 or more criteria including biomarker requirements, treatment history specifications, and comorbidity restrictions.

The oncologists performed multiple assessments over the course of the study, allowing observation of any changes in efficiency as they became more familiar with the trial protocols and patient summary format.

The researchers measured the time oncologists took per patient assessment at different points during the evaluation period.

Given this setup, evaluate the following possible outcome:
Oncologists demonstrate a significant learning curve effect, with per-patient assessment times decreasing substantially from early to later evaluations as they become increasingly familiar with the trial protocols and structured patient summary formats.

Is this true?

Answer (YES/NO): YES